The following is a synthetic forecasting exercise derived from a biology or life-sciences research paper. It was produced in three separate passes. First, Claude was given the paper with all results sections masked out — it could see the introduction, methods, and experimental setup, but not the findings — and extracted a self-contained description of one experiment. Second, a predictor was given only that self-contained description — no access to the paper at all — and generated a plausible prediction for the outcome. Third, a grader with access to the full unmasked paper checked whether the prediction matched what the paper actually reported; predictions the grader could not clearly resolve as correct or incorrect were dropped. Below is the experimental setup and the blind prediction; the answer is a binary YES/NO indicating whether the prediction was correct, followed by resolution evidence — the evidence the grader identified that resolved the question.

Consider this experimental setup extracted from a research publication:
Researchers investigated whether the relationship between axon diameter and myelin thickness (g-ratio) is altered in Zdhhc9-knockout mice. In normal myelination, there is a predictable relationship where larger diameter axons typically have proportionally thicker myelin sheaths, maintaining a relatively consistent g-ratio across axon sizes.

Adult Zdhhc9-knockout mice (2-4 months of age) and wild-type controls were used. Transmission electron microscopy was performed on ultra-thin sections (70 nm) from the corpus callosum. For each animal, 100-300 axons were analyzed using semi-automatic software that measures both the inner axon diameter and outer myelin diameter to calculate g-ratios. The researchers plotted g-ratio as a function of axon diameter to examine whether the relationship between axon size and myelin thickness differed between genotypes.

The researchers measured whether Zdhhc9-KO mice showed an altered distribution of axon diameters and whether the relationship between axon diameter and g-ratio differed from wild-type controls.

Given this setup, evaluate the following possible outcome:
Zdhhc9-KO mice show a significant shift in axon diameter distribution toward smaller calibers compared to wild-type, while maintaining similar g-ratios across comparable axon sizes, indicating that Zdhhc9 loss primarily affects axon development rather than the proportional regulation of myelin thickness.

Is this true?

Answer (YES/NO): NO